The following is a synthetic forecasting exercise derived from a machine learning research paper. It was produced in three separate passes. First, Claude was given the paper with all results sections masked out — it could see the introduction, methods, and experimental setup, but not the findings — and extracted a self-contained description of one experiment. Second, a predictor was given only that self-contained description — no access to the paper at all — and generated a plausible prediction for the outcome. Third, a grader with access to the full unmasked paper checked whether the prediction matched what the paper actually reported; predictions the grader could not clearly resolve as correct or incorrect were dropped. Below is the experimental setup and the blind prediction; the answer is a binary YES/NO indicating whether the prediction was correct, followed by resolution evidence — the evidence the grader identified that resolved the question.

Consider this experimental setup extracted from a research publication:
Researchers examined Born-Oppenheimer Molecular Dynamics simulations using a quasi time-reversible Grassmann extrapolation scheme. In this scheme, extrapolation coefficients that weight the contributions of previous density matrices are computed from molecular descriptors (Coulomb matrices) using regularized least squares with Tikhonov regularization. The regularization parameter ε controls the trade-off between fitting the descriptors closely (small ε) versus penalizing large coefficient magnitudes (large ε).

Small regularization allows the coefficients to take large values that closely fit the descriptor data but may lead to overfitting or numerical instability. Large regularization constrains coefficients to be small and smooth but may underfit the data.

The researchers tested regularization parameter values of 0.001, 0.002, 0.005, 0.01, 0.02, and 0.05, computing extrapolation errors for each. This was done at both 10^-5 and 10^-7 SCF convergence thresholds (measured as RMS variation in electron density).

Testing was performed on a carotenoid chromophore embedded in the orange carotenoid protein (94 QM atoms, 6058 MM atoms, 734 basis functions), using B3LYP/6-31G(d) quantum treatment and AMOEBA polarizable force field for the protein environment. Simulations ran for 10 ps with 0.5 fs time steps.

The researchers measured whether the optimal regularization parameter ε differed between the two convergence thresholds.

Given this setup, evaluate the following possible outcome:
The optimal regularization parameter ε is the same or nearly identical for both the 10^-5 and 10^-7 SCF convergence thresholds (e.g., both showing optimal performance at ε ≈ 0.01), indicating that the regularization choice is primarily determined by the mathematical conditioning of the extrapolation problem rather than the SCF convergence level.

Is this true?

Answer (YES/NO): NO